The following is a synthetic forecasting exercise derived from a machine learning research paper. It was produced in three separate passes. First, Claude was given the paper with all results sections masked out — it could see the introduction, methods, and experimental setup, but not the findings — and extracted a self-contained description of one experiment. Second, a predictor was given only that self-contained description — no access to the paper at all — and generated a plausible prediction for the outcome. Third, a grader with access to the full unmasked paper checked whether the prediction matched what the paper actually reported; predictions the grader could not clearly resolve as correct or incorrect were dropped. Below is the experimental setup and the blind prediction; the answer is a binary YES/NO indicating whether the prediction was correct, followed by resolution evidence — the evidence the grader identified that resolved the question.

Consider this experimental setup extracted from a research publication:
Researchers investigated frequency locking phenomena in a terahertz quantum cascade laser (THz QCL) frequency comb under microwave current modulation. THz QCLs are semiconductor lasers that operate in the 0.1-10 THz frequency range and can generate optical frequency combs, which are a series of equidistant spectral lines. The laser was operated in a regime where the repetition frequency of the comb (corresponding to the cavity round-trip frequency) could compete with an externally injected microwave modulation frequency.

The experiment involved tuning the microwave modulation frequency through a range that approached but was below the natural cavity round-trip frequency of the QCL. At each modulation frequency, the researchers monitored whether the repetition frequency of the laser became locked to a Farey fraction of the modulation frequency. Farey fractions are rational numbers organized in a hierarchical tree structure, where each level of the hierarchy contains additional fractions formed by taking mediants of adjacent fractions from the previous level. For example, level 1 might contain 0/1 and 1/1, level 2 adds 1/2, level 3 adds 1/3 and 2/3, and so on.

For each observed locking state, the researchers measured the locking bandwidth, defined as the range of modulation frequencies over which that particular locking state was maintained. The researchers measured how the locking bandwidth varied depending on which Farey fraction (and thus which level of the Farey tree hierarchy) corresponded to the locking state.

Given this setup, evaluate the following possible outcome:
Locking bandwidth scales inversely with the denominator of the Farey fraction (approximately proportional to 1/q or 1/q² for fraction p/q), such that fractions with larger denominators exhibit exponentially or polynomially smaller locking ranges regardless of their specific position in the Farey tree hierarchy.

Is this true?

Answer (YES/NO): NO